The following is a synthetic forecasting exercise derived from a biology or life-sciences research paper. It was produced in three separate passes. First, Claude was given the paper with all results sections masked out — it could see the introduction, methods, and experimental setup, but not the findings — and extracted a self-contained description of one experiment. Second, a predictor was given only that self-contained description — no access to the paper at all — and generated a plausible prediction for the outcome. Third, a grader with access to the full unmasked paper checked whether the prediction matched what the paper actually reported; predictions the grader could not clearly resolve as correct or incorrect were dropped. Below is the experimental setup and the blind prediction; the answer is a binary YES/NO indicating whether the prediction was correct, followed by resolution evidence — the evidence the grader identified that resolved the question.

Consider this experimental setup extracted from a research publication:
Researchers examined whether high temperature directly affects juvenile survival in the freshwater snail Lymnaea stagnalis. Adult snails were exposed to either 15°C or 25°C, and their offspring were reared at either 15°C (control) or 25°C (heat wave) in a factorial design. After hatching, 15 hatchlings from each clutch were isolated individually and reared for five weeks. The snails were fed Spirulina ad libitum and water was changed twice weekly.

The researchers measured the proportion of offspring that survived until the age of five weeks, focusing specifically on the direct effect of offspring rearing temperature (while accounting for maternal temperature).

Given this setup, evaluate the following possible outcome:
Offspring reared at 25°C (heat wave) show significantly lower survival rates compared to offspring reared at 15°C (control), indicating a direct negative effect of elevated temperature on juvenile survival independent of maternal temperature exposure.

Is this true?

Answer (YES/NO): NO